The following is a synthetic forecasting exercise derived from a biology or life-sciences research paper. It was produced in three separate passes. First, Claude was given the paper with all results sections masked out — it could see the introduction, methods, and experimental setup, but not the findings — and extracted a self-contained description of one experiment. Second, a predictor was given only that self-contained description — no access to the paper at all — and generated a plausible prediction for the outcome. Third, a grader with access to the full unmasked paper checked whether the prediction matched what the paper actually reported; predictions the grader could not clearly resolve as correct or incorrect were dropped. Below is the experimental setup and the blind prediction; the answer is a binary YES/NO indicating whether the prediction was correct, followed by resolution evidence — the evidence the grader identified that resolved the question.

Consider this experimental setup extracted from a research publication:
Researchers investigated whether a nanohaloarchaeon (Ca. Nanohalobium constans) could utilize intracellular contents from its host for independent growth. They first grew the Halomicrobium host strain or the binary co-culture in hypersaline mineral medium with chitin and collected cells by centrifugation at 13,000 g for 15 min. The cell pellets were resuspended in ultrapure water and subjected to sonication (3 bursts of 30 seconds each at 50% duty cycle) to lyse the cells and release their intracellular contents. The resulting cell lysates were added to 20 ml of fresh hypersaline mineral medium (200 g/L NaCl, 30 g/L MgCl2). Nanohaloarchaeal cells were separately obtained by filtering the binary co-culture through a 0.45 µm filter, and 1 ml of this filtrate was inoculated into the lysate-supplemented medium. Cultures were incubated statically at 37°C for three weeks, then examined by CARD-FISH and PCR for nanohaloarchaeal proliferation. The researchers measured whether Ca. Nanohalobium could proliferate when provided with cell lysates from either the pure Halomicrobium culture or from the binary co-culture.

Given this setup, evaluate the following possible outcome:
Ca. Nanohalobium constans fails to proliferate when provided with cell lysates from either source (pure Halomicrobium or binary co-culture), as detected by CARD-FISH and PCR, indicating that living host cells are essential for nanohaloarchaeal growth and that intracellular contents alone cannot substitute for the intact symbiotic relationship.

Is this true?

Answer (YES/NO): YES